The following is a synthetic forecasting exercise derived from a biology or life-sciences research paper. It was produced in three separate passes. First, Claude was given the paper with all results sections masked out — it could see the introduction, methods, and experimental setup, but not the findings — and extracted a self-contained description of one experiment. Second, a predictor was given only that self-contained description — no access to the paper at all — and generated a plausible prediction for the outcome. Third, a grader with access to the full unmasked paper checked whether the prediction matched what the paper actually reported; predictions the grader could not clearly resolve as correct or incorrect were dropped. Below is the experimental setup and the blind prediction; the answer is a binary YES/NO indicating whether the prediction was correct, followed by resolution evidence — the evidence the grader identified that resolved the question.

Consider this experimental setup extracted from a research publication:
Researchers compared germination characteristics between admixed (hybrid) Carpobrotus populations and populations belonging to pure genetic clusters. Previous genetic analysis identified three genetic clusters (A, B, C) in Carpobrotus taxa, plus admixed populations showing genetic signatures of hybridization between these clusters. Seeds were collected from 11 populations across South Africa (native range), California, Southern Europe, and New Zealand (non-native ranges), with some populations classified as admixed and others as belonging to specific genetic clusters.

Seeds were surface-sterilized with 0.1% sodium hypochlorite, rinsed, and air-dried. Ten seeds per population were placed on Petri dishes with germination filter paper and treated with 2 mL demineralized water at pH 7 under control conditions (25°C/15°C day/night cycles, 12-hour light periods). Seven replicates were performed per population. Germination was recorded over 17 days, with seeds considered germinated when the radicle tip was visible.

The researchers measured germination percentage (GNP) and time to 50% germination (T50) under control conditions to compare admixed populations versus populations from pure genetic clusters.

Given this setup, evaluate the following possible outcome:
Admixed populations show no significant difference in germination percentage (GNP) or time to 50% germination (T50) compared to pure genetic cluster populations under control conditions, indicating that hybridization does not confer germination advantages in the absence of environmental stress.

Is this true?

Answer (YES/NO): NO